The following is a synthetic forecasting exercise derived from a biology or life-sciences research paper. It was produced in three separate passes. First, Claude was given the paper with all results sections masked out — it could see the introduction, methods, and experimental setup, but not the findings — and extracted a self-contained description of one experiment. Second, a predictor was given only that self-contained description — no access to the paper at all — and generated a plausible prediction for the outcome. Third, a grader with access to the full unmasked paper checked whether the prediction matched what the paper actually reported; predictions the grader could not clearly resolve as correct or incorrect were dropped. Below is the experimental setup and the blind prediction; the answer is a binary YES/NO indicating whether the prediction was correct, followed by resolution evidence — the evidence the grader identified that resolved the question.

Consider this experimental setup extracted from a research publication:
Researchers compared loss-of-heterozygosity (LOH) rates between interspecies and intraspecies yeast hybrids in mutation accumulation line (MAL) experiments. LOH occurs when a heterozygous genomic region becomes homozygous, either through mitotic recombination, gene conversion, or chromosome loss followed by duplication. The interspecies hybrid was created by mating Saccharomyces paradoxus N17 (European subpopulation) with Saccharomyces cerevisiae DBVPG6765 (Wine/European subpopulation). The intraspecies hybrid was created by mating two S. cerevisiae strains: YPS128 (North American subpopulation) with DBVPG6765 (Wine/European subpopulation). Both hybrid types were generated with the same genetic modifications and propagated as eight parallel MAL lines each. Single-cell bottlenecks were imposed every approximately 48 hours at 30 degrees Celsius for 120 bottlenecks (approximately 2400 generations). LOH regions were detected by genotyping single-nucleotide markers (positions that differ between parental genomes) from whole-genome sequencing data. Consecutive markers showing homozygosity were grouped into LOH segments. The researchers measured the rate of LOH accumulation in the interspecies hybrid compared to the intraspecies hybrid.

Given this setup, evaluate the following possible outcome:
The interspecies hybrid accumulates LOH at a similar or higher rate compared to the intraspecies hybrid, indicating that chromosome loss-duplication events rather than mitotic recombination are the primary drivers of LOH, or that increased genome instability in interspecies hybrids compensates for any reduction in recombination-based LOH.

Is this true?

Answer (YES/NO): NO